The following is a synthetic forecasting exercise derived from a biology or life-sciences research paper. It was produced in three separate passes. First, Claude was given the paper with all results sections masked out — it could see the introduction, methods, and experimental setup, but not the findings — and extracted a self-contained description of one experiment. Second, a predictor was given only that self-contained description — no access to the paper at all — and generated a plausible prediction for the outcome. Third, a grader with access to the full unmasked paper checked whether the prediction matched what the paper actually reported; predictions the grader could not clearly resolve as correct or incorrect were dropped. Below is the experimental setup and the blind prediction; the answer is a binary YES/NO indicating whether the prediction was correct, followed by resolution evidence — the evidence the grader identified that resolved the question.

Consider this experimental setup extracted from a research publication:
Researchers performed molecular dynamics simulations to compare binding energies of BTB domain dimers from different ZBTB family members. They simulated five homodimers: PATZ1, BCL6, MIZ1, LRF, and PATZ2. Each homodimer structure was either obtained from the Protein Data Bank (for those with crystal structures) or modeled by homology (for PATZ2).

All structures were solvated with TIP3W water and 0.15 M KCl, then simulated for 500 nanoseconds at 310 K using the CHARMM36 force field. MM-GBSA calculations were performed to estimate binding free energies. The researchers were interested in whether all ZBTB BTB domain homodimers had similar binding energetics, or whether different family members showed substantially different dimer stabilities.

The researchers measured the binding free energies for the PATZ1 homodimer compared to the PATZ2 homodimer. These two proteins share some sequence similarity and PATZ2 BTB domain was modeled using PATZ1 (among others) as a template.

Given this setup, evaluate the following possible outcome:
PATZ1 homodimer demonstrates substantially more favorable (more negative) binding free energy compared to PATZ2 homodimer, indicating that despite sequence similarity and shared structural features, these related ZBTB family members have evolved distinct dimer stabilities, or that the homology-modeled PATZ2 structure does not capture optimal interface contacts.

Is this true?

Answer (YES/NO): YES